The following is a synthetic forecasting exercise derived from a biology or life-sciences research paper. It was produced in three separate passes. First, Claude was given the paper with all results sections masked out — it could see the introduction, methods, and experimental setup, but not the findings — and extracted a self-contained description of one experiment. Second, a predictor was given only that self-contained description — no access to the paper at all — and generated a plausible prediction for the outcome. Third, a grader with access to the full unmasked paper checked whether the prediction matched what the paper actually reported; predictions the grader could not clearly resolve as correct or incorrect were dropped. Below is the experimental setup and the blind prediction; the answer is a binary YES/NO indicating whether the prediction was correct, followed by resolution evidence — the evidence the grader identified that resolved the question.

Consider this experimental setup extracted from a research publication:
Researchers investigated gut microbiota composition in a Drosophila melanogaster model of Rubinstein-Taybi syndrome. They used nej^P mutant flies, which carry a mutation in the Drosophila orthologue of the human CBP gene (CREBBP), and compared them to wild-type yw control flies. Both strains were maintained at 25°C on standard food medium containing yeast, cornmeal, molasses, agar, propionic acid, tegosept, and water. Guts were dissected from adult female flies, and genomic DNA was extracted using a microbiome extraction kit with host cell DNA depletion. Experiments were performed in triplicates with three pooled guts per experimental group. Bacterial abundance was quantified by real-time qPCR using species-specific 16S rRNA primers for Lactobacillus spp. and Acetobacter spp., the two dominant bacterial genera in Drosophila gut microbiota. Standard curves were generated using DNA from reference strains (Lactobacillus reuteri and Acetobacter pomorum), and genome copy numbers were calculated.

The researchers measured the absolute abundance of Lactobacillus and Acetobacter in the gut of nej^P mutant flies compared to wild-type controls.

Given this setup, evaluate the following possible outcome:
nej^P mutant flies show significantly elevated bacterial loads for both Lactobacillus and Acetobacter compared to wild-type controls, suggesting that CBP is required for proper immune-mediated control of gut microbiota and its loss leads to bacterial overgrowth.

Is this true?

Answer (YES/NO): NO